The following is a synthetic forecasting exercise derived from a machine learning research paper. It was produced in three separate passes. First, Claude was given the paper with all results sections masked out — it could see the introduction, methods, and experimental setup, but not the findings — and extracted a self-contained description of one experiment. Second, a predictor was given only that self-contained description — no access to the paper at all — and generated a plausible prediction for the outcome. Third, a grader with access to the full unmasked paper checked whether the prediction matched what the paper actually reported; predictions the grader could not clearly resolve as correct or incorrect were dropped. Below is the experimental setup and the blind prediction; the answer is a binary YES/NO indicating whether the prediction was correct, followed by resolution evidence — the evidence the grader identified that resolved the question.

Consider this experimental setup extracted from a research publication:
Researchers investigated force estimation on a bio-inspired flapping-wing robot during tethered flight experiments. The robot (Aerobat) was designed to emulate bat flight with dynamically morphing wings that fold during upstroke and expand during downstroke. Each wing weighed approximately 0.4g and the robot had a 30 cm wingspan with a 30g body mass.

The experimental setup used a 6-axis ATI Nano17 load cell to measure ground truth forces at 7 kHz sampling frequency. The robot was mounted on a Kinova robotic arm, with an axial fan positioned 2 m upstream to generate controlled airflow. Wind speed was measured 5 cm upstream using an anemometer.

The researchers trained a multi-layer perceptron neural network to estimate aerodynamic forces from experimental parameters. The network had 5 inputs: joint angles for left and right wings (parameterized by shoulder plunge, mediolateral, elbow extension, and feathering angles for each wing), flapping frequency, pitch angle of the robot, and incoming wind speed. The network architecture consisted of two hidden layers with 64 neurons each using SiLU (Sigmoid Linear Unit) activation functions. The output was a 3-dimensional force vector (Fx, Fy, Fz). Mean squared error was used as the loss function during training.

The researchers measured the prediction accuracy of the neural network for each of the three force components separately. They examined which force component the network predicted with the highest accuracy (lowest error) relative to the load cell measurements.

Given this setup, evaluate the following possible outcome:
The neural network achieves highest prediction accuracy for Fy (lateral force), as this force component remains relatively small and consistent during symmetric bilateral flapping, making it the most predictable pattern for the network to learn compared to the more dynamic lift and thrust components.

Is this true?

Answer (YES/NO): NO